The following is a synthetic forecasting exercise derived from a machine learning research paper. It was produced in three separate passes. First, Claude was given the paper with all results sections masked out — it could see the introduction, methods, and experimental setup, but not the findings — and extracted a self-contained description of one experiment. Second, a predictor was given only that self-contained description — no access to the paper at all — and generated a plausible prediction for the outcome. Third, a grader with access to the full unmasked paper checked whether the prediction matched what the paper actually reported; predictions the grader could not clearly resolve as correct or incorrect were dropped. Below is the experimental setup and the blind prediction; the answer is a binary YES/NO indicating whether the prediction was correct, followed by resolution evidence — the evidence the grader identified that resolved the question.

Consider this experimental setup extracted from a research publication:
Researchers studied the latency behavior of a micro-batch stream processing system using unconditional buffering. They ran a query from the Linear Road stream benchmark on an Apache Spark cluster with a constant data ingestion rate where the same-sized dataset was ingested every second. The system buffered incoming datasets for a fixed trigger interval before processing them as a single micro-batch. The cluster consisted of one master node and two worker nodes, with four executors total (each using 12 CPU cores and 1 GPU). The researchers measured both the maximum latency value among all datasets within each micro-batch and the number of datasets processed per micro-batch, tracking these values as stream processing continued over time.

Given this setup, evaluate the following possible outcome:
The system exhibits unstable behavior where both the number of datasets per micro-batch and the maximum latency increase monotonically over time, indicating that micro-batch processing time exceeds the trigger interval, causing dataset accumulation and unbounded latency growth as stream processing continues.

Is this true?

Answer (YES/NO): YES